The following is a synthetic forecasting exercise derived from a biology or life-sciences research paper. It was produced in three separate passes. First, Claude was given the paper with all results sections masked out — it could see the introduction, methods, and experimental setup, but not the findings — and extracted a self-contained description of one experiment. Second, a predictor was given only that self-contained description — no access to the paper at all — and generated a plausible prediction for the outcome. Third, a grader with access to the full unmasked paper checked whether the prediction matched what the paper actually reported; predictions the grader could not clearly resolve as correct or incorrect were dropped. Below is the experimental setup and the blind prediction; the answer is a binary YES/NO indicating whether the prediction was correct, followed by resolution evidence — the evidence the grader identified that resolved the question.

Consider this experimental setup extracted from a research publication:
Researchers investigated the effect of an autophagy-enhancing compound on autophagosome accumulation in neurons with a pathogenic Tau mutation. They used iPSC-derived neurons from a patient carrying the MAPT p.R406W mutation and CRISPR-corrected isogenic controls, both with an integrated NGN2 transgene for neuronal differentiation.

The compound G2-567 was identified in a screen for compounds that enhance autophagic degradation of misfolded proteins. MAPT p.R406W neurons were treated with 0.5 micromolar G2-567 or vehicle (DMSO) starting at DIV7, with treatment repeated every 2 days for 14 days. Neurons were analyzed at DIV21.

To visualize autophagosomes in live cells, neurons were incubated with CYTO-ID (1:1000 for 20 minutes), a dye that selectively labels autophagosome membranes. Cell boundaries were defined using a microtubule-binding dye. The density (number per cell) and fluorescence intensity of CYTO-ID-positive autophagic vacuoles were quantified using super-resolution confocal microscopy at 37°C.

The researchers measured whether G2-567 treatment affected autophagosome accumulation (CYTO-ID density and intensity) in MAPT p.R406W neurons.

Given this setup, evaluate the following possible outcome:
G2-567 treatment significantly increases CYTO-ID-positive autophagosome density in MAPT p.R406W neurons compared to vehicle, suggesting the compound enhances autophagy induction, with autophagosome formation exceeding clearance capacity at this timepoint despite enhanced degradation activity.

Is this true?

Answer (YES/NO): YES